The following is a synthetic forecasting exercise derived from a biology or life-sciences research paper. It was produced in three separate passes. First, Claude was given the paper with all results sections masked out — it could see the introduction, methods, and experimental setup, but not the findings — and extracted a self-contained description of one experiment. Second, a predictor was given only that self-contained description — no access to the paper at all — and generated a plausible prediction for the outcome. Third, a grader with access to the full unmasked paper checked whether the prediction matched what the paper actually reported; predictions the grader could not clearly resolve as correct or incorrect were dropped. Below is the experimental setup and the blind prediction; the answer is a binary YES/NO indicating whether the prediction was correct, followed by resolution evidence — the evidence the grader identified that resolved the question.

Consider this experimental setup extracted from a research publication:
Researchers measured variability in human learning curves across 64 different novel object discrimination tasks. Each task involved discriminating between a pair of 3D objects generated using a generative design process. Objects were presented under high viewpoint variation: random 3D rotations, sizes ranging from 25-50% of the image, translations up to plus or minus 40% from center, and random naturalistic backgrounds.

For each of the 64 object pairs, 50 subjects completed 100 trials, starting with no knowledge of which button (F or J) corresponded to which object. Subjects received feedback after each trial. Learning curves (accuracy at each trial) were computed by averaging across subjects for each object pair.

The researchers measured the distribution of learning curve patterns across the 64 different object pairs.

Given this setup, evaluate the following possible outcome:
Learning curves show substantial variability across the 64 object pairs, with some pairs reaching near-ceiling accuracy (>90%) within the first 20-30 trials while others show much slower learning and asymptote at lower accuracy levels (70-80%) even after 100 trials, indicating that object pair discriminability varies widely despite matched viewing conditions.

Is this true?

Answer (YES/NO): NO